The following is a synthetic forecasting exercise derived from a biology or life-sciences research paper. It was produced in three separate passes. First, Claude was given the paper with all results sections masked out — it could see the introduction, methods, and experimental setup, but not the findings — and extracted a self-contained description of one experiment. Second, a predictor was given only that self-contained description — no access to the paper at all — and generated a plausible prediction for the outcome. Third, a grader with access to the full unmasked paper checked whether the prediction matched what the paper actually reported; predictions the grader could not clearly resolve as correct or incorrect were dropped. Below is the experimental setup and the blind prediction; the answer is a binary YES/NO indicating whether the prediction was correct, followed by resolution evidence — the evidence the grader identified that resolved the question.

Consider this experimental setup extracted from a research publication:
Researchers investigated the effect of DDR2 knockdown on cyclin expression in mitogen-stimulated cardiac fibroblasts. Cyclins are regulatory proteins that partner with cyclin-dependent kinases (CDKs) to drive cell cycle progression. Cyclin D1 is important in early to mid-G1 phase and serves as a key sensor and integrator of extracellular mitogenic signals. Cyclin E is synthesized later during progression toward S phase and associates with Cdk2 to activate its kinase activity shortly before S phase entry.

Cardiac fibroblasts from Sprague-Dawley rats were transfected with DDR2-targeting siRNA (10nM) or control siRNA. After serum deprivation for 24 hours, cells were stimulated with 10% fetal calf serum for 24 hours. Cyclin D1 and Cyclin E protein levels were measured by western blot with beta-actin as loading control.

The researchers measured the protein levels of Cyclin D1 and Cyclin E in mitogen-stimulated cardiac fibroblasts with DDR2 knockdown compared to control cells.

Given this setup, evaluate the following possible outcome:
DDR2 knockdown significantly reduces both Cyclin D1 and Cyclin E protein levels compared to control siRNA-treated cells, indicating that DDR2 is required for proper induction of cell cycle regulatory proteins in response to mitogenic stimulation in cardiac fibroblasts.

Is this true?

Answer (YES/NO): NO